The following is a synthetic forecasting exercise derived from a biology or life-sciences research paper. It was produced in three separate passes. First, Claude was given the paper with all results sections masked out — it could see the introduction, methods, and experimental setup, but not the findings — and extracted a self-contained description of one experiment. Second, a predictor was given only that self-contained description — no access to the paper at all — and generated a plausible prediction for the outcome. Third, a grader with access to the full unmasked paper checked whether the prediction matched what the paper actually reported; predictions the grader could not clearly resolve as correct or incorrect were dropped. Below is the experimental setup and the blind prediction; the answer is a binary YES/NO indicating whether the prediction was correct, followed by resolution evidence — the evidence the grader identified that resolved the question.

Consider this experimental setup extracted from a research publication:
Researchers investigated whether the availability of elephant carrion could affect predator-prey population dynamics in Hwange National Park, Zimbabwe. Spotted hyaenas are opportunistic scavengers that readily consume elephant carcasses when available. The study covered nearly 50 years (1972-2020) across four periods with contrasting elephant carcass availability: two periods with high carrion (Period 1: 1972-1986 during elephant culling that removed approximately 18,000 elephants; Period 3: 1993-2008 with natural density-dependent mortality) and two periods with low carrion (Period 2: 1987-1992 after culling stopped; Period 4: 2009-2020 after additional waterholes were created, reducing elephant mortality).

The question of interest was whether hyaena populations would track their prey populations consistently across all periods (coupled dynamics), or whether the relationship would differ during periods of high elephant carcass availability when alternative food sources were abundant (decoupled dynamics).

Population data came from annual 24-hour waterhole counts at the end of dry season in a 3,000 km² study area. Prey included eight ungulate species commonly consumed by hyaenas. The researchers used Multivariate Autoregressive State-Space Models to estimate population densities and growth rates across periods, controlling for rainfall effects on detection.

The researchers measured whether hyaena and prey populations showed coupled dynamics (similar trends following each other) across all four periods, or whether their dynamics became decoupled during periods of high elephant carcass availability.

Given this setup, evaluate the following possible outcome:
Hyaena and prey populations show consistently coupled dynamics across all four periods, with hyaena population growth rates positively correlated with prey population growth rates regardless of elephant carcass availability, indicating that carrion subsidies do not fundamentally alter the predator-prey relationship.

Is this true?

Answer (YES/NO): YES